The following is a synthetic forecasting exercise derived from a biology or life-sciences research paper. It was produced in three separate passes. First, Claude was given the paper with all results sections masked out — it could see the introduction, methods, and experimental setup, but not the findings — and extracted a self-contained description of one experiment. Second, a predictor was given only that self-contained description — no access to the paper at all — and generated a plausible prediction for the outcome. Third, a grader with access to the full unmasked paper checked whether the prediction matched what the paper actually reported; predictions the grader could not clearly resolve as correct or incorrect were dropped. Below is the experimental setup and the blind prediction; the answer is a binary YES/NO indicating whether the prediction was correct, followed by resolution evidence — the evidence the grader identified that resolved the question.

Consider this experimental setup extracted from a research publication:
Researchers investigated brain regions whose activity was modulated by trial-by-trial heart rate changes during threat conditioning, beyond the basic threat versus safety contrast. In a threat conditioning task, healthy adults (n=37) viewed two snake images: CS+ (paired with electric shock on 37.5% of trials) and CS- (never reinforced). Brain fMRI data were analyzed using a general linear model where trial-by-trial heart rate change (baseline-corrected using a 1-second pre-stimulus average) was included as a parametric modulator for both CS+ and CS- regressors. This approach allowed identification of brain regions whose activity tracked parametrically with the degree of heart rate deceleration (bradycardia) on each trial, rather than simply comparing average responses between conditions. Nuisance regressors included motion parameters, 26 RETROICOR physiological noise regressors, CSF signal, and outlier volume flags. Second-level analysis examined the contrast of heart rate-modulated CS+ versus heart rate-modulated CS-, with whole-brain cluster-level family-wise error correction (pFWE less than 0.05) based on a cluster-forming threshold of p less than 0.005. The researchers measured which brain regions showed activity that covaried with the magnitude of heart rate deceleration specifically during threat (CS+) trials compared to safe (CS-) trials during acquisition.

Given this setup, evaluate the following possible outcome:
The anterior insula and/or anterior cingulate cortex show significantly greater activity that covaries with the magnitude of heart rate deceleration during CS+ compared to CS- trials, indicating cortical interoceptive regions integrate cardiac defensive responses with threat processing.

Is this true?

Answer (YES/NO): NO